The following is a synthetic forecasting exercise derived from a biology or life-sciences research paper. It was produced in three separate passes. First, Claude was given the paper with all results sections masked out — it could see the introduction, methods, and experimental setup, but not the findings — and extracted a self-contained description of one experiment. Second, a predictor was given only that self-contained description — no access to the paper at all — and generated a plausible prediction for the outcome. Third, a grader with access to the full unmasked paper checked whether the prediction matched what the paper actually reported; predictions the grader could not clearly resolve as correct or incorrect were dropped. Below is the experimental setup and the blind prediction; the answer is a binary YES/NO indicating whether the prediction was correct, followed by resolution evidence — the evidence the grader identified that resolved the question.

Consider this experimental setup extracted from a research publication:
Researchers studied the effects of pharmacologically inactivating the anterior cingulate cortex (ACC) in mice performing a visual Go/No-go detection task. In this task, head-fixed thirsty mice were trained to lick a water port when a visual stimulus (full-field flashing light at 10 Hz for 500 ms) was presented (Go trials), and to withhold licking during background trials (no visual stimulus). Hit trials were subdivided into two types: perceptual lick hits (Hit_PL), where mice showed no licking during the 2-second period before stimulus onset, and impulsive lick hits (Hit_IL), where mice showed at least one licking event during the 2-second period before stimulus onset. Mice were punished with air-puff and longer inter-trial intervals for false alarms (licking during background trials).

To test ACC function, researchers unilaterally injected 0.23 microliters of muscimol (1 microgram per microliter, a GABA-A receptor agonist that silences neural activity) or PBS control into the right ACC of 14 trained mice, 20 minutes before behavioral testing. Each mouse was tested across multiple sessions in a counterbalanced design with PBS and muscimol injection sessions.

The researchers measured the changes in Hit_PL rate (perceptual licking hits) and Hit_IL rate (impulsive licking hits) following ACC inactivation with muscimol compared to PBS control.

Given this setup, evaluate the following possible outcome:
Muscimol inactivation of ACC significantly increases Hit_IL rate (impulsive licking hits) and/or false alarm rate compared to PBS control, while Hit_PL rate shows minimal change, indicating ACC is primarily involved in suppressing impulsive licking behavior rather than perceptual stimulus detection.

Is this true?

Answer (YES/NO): YES